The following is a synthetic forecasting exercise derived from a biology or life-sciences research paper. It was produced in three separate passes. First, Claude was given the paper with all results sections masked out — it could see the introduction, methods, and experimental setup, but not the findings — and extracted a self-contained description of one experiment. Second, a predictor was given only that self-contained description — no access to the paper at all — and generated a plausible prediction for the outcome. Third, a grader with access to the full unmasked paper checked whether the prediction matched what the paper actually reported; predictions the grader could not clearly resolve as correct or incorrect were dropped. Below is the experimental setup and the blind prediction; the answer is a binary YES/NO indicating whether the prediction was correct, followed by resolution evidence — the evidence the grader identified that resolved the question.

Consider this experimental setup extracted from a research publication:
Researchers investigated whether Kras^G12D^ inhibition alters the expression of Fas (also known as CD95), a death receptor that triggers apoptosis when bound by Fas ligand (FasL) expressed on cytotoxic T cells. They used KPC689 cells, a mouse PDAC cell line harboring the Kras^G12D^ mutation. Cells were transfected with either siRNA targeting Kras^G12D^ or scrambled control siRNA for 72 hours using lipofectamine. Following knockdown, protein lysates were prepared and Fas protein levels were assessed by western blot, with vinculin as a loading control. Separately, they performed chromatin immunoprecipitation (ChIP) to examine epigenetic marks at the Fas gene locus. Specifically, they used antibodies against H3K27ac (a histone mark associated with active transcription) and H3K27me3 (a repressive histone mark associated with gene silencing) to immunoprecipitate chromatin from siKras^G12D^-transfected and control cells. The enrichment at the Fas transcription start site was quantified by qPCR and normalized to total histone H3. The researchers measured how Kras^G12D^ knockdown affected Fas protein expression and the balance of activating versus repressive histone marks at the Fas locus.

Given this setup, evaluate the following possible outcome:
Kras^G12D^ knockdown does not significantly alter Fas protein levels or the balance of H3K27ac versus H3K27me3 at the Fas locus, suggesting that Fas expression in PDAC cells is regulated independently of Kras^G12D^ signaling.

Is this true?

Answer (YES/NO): NO